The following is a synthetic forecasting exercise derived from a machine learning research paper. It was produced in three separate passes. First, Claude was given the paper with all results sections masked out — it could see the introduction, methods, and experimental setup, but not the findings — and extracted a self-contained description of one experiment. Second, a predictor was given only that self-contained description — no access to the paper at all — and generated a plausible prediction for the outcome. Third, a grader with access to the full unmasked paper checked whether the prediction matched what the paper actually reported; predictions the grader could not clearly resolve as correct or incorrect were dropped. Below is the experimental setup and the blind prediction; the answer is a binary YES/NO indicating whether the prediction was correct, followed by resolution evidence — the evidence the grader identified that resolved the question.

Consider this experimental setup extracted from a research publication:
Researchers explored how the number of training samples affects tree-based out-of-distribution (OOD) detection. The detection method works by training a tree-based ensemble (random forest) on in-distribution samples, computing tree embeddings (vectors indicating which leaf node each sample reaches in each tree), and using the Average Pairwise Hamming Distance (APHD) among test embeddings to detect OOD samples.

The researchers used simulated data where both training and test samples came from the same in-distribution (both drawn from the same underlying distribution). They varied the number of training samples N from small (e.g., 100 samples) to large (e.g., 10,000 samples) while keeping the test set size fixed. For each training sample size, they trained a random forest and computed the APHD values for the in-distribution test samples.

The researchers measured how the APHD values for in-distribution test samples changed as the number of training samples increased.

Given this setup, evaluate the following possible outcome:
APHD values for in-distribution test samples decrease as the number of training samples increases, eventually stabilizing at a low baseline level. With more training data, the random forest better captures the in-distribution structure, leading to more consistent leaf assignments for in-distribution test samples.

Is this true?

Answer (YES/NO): NO